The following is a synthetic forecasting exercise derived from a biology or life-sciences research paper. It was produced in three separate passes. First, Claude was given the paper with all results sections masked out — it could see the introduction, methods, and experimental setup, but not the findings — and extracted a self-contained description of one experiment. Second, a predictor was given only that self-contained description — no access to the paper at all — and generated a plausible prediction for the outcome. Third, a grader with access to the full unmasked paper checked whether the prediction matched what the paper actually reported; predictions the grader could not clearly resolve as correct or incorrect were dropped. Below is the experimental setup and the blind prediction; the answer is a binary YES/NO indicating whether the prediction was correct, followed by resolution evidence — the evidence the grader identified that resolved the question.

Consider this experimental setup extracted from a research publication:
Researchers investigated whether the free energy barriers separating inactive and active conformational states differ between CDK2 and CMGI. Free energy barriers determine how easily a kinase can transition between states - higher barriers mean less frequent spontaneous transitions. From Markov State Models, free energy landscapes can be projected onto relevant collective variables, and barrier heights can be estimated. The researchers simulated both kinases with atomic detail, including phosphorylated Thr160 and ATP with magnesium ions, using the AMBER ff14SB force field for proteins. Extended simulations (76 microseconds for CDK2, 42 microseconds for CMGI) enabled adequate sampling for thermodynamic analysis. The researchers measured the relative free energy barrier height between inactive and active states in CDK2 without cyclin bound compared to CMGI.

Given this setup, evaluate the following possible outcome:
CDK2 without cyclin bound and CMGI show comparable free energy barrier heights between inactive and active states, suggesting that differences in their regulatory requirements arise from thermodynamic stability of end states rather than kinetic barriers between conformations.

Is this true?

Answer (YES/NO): NO